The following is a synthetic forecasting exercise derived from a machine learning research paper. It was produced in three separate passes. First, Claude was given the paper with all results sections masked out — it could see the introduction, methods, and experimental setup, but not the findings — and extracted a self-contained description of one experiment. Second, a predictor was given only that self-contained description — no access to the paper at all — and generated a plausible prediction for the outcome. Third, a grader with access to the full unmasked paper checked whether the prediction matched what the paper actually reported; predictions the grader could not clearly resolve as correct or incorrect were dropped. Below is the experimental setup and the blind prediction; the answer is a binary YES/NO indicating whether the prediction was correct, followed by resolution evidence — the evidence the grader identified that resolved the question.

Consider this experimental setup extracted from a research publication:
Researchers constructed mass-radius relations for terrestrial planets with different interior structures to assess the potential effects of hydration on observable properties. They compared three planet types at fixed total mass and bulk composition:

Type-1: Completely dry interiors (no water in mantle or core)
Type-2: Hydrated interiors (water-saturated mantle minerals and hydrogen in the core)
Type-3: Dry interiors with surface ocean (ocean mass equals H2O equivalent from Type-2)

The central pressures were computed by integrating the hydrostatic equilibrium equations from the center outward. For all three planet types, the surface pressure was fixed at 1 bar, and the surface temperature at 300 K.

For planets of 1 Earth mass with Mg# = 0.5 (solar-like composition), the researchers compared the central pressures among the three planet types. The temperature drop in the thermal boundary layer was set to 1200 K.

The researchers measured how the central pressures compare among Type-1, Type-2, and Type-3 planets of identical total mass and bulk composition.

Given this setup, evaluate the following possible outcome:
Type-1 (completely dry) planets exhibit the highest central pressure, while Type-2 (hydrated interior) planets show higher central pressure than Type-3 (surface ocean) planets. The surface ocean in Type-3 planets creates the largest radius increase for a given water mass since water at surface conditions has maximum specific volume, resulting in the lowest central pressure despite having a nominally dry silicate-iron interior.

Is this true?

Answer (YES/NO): NO